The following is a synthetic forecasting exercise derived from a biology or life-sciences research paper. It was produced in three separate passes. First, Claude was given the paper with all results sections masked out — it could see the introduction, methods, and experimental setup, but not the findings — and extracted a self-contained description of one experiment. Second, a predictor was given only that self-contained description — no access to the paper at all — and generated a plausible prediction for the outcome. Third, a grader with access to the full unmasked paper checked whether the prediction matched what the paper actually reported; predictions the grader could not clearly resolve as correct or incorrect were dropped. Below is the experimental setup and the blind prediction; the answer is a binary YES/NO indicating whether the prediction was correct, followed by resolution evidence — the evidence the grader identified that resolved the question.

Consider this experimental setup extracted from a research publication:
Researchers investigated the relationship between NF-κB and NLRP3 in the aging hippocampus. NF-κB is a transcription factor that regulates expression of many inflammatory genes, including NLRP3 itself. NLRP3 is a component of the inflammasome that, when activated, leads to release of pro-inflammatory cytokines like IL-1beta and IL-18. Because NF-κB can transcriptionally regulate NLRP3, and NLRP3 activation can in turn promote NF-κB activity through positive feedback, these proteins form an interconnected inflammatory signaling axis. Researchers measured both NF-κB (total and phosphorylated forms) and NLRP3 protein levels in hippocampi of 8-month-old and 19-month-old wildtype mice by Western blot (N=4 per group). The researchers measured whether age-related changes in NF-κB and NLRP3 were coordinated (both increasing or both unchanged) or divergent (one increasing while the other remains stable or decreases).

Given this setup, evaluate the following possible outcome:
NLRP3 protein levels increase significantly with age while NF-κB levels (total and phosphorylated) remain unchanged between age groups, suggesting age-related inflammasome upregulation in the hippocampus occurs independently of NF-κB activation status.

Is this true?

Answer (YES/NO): NO